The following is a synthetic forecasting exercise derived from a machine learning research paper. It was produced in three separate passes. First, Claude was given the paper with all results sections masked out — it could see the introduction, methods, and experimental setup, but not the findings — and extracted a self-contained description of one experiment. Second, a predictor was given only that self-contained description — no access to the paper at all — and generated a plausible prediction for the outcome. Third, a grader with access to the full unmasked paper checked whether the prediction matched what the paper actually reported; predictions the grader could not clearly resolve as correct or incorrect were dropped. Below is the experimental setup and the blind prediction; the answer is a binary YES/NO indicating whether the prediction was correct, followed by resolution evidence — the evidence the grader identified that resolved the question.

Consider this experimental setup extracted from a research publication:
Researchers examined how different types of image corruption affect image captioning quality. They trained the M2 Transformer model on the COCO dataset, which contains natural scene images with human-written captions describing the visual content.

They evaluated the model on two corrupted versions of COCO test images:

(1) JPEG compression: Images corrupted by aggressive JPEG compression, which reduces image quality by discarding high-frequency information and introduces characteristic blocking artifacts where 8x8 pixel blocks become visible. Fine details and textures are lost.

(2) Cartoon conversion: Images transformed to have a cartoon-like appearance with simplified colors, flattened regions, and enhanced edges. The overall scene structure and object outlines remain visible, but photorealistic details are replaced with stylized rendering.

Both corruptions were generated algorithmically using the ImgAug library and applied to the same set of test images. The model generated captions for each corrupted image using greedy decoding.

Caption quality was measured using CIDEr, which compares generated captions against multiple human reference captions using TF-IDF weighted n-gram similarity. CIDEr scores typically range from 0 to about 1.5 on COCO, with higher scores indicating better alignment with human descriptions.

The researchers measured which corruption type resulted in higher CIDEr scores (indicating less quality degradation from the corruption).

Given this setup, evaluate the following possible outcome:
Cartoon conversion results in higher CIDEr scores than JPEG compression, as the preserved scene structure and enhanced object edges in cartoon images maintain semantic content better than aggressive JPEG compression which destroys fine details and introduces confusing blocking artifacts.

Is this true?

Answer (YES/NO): YES